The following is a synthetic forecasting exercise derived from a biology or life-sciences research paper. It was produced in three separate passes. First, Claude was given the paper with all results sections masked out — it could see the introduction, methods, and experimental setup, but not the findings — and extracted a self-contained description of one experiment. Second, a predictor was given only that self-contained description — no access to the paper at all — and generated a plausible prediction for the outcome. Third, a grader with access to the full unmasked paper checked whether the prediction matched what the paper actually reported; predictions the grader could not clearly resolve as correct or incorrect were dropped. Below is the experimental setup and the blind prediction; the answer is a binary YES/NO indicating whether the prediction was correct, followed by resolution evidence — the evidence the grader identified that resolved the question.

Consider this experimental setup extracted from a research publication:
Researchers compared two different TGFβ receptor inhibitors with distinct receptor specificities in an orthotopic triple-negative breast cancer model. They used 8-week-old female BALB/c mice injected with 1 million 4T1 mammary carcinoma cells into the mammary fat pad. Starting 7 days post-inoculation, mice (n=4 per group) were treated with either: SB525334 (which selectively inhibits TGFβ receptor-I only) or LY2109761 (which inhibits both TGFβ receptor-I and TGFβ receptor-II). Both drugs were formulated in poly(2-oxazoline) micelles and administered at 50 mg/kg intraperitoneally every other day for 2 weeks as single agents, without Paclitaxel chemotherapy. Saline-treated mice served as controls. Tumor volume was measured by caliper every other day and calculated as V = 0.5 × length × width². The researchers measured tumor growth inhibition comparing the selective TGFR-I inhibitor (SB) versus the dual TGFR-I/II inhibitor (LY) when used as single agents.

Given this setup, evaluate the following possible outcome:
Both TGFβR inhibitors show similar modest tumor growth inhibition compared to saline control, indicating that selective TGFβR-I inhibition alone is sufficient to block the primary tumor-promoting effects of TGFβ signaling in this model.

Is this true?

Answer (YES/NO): NO